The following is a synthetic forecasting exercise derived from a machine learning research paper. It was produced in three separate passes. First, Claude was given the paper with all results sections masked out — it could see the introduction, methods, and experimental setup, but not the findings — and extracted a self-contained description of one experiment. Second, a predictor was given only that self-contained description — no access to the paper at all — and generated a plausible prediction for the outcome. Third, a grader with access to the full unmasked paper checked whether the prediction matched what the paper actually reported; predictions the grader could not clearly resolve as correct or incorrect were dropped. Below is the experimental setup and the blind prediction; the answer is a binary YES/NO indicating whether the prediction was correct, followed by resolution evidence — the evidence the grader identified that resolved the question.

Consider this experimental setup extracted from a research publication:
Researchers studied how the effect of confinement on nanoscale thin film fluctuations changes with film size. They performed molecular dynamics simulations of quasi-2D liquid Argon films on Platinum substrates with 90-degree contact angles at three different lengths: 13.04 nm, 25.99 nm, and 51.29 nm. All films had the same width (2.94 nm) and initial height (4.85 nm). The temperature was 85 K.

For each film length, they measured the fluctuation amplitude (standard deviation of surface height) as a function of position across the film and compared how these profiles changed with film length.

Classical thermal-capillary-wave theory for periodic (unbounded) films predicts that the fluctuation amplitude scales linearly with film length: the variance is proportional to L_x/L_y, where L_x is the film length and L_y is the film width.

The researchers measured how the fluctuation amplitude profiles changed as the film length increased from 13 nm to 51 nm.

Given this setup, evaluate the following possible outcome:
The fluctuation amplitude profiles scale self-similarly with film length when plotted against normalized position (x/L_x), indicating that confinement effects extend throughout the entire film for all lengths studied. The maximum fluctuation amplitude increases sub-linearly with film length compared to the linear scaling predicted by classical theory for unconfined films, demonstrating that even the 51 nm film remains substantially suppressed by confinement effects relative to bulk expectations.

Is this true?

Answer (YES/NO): NO